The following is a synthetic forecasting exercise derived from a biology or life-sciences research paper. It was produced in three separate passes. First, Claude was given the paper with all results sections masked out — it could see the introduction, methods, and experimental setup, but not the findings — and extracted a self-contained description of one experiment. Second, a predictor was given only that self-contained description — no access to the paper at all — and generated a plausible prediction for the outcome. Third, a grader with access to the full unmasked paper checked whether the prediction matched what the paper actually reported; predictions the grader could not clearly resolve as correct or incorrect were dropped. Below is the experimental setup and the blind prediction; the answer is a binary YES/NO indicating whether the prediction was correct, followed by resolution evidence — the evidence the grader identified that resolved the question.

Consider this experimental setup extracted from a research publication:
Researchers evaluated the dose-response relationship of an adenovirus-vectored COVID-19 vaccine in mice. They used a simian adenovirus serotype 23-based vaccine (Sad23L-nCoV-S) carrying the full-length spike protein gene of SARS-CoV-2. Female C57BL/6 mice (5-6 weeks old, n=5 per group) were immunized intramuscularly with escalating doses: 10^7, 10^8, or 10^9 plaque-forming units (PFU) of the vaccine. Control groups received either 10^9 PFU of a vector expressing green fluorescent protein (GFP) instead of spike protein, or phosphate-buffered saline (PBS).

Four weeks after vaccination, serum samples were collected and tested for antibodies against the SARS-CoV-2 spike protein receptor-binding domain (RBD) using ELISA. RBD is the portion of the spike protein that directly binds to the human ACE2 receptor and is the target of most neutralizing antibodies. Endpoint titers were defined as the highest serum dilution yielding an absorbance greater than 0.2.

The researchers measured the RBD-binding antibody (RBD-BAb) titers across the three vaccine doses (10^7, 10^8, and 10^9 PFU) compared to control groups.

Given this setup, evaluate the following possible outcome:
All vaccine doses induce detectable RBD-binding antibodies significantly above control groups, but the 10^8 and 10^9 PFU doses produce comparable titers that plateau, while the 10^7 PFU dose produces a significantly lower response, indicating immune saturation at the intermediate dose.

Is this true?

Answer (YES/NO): NO